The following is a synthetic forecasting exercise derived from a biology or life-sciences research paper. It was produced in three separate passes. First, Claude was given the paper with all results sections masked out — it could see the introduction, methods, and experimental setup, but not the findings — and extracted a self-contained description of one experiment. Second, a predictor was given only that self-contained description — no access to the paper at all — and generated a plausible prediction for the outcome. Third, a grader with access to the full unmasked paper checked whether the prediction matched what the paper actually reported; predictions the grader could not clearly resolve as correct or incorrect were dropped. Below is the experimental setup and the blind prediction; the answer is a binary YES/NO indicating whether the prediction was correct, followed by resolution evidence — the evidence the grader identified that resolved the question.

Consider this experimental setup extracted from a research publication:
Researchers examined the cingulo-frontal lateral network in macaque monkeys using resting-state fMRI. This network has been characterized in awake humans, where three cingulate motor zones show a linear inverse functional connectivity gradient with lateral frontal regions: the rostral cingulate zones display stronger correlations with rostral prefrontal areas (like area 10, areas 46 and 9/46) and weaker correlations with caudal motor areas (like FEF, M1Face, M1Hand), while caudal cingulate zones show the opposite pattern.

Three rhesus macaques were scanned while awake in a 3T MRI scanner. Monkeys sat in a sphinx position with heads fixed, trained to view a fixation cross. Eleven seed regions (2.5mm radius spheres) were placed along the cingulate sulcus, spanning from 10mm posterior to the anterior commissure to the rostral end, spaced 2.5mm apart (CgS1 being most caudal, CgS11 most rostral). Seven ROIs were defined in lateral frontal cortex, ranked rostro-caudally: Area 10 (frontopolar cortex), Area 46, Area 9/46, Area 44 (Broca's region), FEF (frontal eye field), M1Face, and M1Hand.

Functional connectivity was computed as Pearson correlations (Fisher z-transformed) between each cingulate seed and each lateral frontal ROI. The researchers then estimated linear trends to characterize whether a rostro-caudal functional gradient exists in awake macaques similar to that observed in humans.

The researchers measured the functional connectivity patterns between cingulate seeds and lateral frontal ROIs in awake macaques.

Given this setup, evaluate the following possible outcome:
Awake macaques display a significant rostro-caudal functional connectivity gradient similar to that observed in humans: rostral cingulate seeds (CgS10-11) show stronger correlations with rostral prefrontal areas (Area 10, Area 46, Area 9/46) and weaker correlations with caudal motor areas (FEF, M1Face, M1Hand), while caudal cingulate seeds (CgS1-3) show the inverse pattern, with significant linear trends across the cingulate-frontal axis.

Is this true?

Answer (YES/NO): YES